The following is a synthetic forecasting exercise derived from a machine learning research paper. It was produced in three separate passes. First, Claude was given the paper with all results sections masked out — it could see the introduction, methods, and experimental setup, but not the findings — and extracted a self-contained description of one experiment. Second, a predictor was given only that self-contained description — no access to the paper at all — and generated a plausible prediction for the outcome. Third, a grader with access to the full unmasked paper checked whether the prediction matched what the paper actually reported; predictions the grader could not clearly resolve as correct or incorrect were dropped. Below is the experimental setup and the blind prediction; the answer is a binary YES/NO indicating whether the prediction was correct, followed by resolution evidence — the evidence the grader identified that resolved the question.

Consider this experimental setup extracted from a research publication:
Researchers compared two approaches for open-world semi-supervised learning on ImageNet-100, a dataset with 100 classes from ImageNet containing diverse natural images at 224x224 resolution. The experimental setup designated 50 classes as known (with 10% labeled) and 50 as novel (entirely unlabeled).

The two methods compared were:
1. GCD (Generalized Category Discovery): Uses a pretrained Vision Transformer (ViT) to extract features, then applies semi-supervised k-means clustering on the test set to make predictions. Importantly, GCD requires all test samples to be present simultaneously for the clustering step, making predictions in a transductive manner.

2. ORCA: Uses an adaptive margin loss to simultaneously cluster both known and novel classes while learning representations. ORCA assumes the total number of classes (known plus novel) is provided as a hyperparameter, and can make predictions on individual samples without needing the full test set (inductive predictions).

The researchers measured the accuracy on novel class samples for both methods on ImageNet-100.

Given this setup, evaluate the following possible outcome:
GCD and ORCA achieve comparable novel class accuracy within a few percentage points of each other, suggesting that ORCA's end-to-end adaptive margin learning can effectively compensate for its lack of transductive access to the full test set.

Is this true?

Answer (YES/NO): YES